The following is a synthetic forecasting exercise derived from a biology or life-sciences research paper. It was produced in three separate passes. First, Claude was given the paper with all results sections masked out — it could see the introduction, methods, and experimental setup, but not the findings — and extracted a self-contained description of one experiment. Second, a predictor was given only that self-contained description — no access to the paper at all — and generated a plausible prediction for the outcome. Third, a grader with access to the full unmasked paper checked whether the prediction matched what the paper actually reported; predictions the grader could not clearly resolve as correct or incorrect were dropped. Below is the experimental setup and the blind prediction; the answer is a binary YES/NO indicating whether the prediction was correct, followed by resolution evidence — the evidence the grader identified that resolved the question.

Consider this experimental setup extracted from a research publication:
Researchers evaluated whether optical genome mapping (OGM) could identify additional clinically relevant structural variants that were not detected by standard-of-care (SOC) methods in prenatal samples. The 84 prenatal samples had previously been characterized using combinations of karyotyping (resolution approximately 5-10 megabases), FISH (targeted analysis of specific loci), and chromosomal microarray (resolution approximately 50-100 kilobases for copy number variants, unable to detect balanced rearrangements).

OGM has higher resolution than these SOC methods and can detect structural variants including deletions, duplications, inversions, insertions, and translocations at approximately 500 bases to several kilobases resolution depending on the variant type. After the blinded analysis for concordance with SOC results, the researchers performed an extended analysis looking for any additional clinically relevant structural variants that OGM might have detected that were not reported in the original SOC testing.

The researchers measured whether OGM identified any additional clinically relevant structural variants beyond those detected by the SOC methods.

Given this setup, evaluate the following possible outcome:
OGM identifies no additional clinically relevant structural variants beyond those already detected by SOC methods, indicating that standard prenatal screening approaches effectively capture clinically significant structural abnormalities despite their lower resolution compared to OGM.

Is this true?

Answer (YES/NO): NO